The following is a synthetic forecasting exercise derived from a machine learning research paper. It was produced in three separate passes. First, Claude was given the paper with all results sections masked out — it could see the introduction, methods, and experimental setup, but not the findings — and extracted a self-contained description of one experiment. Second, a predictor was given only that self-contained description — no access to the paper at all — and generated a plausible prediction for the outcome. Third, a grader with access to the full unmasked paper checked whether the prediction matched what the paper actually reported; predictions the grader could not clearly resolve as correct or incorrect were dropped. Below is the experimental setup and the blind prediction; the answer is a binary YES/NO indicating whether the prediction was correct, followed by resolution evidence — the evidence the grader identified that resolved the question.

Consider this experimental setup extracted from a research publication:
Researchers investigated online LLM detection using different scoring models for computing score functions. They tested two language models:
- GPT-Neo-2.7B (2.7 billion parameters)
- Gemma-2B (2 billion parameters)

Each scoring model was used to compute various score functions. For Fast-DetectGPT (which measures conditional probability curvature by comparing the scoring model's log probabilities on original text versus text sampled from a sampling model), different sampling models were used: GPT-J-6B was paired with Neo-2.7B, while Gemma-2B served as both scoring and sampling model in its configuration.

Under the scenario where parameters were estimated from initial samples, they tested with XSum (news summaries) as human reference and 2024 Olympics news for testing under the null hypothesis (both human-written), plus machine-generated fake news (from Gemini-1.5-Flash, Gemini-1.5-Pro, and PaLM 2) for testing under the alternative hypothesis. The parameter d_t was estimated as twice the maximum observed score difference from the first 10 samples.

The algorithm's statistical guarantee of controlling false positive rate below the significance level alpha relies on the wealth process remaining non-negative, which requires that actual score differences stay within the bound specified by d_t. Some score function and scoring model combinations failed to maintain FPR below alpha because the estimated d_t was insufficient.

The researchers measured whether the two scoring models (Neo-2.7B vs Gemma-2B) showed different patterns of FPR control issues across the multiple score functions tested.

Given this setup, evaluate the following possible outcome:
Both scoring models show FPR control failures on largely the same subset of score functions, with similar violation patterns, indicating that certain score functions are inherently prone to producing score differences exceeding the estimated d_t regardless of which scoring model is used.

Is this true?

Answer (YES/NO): NO